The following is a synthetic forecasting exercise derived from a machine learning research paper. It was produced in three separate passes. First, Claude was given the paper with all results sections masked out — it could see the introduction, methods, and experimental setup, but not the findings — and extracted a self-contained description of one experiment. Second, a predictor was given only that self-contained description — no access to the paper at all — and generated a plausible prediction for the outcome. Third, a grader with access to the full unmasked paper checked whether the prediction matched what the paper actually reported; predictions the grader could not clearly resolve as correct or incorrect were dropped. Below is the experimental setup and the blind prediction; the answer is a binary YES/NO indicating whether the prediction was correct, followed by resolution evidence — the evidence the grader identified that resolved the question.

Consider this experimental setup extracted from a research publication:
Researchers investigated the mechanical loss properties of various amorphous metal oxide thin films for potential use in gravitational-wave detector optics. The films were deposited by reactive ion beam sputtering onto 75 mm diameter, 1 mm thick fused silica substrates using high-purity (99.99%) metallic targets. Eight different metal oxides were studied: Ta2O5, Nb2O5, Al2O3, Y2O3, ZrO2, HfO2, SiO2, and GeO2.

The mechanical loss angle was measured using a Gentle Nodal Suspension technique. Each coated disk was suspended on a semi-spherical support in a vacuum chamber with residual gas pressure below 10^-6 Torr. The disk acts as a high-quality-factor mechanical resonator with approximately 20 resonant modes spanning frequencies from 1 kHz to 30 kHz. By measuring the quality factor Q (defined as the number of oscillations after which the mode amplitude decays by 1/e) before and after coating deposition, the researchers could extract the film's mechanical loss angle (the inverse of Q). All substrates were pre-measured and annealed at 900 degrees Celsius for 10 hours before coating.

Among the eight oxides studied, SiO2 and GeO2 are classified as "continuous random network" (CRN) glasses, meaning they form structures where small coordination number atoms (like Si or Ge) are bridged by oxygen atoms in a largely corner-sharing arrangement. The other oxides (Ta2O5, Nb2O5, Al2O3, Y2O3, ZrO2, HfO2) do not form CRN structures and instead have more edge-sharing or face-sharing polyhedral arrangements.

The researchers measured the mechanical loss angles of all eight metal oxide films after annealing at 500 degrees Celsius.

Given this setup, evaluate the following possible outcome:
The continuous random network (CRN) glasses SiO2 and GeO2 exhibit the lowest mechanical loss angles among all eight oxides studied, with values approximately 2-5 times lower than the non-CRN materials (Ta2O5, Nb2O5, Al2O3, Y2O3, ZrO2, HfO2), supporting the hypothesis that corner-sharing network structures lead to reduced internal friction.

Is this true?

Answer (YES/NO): YES